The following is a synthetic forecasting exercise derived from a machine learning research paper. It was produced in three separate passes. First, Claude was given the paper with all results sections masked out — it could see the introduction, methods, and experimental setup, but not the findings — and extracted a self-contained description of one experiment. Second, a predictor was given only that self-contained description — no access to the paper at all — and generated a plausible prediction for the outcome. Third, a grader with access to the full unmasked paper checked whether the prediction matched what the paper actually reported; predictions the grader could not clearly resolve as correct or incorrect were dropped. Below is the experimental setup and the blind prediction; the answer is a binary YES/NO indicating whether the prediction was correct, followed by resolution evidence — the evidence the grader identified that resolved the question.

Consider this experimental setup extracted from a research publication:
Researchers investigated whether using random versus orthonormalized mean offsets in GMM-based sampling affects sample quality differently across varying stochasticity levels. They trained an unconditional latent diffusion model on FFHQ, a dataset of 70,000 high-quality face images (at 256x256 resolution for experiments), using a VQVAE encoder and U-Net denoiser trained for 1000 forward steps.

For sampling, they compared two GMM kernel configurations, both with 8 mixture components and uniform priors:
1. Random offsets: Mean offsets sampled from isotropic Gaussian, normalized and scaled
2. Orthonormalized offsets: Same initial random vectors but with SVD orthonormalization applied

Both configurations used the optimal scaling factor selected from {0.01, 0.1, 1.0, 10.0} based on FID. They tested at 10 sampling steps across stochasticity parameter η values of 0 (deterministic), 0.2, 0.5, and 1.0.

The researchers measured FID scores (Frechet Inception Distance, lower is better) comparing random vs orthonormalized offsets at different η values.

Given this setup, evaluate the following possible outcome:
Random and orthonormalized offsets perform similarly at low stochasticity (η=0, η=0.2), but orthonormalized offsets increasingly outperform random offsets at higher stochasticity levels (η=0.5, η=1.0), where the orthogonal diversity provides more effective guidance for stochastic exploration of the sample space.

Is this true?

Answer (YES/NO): NO